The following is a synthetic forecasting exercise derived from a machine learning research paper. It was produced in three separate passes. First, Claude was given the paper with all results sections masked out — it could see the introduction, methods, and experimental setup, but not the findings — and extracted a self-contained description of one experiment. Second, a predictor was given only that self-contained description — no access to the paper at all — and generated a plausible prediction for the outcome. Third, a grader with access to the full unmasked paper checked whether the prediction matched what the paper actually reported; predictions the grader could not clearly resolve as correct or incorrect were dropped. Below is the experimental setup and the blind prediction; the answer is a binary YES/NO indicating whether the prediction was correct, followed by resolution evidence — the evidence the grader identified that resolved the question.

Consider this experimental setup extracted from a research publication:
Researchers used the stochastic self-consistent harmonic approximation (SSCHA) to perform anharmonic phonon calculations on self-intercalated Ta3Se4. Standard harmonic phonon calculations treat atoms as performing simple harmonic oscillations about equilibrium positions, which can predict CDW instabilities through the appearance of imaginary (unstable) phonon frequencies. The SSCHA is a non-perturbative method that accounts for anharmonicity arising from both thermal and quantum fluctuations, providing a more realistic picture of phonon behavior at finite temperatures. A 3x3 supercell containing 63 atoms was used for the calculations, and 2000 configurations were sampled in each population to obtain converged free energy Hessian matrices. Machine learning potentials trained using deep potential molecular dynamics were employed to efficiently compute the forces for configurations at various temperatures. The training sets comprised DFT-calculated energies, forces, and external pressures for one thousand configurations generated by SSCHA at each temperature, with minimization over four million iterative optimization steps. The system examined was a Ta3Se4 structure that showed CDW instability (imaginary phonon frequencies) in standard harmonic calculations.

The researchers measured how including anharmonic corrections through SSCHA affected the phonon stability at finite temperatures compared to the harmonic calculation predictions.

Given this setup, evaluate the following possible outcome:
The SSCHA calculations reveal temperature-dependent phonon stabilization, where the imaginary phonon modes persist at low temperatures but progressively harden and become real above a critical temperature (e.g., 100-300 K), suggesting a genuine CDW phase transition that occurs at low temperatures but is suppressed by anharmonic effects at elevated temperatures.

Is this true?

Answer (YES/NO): YES